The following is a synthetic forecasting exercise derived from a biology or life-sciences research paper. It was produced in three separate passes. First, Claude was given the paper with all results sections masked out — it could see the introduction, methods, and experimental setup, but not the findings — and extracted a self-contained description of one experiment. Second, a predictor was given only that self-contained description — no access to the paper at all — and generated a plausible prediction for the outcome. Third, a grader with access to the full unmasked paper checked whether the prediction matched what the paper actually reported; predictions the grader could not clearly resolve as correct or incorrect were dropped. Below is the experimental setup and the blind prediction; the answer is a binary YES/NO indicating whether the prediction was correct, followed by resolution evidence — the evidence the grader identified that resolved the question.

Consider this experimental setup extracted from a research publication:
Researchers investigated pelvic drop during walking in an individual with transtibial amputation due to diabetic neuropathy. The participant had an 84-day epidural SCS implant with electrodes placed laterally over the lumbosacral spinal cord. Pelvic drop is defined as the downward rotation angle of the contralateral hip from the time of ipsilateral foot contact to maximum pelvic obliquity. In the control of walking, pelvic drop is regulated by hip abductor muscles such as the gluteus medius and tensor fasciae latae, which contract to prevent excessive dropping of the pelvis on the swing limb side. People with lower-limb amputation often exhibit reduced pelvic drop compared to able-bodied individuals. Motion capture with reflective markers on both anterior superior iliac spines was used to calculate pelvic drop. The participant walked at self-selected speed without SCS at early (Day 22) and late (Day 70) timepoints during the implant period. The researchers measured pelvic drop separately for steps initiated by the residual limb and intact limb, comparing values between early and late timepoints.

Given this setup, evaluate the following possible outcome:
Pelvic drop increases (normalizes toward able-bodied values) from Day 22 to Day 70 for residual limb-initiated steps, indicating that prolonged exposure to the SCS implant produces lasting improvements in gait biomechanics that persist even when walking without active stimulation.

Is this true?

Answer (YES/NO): YES